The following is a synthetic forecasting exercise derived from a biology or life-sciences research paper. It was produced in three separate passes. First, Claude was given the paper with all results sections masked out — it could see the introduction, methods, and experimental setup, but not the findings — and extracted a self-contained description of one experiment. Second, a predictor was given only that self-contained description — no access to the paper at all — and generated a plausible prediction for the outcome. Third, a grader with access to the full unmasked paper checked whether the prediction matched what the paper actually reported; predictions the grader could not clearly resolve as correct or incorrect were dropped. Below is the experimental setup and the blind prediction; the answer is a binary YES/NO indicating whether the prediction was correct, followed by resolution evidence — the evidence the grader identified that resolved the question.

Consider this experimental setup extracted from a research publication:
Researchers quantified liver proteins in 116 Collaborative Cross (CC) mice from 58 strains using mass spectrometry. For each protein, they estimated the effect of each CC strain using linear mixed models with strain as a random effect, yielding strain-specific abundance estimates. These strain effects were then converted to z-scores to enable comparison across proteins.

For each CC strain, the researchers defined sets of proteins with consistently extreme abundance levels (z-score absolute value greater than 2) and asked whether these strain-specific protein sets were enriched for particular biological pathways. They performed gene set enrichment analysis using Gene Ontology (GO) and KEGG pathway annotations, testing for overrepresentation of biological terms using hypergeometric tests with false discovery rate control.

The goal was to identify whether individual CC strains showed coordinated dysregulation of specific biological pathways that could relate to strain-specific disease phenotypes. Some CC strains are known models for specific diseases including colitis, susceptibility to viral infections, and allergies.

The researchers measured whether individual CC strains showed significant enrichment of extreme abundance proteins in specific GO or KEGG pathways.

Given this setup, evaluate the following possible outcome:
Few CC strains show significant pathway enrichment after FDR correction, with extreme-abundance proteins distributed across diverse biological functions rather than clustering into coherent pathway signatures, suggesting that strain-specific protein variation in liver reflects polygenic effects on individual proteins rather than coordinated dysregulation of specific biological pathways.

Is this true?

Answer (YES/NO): NO